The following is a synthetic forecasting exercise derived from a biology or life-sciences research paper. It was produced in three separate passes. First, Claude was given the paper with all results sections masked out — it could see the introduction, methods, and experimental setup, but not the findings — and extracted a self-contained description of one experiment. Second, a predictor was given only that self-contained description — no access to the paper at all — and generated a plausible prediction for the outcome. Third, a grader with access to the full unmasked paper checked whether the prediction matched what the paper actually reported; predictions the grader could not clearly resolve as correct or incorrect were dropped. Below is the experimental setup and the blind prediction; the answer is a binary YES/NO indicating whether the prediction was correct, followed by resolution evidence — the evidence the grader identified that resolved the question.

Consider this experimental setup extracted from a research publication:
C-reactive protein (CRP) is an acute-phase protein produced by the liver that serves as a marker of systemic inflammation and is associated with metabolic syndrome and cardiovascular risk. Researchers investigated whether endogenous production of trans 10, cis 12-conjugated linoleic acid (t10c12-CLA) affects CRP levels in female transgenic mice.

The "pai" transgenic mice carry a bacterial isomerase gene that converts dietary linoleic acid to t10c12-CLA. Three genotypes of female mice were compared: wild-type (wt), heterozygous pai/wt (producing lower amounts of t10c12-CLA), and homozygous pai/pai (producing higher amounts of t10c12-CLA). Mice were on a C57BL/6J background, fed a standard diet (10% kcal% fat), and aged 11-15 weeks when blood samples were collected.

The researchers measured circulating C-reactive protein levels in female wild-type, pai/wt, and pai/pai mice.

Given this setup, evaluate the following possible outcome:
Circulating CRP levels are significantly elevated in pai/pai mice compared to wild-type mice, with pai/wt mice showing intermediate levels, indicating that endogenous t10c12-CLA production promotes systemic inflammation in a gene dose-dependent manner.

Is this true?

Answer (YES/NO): NO